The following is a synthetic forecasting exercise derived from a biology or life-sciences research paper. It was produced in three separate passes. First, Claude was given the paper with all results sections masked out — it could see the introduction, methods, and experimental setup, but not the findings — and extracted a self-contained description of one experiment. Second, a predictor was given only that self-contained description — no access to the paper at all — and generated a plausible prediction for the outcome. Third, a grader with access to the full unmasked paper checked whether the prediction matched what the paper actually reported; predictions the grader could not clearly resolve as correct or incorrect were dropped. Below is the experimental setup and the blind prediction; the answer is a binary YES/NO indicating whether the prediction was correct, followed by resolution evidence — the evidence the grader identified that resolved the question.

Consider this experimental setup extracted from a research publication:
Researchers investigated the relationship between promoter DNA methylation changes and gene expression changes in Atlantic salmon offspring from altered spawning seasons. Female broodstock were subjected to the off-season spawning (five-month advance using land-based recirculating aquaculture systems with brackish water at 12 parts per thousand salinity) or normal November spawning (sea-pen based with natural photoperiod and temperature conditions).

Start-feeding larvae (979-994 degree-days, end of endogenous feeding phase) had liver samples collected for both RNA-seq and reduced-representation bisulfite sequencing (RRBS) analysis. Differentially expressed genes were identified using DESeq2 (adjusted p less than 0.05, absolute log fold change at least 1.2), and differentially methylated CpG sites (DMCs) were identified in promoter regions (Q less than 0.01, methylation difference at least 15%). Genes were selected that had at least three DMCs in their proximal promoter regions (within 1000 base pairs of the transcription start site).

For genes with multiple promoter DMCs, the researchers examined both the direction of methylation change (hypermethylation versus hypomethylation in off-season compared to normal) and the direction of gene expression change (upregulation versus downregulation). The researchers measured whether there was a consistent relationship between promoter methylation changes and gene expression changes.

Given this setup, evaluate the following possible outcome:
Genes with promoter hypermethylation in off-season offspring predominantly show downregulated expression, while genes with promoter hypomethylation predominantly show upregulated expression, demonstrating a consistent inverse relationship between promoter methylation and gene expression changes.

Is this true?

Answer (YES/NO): NO